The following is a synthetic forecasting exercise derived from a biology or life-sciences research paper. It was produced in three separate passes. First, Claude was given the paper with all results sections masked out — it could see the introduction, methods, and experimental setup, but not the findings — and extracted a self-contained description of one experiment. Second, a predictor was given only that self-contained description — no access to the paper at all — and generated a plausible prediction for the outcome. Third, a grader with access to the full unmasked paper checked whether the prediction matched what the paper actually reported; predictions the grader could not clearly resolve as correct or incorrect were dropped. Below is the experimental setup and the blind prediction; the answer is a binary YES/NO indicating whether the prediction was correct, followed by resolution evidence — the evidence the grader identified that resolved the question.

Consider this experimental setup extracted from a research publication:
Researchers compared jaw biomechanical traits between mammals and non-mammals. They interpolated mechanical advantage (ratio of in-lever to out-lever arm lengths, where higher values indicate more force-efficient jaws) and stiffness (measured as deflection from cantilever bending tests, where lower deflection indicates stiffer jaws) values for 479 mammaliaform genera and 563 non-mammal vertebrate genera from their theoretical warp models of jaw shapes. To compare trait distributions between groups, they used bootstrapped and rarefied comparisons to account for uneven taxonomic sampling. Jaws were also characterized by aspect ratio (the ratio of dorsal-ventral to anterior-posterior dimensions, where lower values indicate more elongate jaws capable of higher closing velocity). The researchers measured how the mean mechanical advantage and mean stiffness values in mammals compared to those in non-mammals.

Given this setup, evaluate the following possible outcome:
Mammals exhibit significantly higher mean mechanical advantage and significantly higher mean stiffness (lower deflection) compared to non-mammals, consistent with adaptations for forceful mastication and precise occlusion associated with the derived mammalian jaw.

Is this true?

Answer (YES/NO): NO